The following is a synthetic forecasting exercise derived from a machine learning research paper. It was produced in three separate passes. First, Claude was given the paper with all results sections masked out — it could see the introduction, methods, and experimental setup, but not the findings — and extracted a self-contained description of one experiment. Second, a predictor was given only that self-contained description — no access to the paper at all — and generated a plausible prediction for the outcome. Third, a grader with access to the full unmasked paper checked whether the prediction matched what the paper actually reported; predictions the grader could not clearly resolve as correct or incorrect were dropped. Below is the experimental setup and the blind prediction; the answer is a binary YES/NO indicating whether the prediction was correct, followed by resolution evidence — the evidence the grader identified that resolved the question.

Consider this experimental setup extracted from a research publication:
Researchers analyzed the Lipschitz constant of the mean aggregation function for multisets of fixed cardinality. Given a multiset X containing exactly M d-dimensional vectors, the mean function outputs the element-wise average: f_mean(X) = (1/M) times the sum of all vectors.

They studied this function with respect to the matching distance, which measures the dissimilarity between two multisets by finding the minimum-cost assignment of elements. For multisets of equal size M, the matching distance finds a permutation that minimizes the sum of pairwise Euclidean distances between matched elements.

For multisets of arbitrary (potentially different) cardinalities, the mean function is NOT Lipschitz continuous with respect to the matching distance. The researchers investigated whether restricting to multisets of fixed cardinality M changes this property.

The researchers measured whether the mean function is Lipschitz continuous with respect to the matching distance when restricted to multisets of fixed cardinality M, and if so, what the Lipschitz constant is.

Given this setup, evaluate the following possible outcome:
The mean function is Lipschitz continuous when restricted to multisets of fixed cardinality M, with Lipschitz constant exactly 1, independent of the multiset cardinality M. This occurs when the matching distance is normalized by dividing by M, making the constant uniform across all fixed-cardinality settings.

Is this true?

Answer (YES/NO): NO